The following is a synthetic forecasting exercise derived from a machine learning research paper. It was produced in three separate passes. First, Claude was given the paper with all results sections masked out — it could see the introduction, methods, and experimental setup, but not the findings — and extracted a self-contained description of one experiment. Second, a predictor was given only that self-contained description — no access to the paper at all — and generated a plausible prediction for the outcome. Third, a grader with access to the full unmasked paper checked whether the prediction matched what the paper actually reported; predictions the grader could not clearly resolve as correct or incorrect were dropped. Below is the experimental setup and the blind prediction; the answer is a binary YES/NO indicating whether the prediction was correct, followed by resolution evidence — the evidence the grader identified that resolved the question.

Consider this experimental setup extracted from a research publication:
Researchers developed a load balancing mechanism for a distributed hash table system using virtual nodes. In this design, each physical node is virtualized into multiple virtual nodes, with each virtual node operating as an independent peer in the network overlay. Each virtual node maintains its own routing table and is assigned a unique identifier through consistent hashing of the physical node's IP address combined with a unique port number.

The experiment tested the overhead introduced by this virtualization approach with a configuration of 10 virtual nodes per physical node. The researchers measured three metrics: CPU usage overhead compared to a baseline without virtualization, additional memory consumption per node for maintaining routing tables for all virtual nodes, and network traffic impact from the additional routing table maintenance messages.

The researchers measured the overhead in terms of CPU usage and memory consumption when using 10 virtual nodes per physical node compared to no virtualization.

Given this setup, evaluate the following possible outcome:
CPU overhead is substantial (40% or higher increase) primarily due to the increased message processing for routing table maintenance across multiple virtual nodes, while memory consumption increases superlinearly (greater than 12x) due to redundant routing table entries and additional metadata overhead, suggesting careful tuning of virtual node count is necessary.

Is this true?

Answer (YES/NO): NO